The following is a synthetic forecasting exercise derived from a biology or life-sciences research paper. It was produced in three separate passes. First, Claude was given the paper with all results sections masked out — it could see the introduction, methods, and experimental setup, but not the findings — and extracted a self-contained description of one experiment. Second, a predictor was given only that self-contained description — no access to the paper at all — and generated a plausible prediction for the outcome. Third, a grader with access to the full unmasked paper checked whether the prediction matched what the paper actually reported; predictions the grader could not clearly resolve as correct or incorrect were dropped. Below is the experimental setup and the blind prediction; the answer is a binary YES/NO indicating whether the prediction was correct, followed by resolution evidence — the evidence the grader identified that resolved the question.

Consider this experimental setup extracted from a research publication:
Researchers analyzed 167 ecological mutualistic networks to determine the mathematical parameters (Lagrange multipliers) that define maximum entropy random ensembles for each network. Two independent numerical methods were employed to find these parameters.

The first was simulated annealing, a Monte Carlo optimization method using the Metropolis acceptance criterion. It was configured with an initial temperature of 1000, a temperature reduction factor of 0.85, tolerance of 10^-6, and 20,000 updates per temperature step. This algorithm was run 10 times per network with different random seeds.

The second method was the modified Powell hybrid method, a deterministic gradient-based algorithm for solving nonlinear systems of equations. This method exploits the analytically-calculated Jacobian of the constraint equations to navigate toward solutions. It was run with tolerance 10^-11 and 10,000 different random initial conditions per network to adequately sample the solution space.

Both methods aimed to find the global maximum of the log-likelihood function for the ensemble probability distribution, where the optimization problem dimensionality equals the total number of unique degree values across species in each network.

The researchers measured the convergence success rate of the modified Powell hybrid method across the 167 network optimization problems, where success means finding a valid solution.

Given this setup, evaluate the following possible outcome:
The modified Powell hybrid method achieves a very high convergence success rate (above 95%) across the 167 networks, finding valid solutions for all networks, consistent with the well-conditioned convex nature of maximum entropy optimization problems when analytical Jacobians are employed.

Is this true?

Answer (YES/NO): NO